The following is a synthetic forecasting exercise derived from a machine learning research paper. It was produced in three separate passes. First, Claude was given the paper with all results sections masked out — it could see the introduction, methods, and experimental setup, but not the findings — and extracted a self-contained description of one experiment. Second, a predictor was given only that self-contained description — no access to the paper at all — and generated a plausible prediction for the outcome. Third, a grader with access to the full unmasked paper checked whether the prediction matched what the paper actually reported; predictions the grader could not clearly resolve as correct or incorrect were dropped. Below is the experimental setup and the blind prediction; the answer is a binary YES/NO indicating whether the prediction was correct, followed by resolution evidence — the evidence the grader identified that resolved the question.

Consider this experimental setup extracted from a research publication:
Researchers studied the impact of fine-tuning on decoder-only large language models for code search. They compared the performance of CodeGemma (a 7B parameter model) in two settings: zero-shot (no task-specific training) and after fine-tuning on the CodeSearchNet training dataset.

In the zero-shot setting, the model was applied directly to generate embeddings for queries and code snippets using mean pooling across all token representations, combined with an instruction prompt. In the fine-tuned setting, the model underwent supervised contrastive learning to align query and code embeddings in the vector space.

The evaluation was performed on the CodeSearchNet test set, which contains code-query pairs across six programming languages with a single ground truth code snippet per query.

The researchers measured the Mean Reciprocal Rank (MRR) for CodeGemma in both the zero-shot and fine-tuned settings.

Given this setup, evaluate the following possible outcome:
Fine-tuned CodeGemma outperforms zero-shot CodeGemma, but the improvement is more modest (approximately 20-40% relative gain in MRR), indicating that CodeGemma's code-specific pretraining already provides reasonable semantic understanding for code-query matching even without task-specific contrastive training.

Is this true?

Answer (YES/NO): NO